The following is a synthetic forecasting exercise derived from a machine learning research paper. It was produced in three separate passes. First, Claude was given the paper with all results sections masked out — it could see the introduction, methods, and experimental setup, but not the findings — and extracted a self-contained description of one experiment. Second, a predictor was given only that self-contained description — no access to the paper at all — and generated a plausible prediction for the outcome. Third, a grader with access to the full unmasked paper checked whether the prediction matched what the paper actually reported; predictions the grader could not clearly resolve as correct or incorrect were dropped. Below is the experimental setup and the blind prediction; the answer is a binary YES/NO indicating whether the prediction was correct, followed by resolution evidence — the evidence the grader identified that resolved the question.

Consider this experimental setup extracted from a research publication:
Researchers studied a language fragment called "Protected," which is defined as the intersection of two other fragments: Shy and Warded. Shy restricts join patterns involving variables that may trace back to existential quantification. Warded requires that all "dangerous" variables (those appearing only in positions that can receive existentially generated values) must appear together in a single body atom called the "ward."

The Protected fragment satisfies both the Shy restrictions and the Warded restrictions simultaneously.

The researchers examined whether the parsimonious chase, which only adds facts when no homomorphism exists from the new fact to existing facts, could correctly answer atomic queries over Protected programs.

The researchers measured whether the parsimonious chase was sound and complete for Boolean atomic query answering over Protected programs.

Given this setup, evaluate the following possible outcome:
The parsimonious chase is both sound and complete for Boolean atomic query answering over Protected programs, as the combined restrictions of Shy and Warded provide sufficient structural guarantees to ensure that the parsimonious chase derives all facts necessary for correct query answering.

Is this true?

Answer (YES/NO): YES